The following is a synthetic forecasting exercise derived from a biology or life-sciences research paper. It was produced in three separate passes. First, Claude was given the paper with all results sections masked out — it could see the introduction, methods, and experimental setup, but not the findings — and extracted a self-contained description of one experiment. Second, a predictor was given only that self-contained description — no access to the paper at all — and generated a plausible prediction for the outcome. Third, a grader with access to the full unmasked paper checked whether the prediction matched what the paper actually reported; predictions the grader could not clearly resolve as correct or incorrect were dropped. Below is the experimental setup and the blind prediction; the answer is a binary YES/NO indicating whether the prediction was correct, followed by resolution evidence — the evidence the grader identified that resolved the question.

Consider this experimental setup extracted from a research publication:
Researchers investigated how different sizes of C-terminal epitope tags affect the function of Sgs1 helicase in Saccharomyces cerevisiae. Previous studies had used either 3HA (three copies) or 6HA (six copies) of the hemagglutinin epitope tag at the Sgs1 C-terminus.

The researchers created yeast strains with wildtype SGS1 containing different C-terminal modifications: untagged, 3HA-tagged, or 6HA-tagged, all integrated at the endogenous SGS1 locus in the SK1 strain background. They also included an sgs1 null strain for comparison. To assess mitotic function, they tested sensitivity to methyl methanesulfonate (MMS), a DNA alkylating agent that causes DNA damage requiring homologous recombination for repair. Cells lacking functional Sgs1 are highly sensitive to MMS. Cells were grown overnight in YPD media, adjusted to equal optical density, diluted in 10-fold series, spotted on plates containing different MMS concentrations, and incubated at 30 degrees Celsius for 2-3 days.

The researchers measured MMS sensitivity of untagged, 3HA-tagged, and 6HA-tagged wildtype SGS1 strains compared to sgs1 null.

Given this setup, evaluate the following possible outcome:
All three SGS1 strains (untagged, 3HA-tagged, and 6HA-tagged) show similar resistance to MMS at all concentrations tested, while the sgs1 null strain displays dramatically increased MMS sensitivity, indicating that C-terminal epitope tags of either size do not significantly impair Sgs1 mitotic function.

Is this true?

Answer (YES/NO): NO